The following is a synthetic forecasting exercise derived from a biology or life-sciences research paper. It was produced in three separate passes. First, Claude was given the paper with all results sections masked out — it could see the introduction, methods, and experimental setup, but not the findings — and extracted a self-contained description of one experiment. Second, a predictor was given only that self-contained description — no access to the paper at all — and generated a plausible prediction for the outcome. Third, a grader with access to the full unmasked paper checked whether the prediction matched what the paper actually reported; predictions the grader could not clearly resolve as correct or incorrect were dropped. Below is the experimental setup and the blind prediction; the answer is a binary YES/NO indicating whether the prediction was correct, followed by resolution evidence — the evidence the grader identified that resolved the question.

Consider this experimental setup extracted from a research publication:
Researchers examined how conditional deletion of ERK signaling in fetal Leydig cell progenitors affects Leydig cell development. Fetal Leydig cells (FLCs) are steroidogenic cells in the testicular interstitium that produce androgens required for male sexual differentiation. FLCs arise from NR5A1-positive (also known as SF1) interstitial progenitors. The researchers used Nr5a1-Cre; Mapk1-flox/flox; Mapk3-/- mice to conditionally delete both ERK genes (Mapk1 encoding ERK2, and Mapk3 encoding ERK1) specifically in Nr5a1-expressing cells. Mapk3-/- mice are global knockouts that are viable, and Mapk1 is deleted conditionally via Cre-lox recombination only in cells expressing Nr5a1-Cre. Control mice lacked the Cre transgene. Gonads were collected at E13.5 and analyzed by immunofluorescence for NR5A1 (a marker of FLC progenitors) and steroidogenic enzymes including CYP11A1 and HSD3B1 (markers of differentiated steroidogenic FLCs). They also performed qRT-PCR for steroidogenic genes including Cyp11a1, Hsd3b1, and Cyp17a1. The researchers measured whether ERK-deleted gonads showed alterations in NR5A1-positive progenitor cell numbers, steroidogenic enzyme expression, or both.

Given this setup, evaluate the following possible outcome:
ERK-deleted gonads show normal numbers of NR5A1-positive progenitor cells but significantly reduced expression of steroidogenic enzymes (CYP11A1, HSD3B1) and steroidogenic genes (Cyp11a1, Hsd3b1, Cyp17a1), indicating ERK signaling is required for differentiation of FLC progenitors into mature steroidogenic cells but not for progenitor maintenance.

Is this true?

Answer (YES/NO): YES